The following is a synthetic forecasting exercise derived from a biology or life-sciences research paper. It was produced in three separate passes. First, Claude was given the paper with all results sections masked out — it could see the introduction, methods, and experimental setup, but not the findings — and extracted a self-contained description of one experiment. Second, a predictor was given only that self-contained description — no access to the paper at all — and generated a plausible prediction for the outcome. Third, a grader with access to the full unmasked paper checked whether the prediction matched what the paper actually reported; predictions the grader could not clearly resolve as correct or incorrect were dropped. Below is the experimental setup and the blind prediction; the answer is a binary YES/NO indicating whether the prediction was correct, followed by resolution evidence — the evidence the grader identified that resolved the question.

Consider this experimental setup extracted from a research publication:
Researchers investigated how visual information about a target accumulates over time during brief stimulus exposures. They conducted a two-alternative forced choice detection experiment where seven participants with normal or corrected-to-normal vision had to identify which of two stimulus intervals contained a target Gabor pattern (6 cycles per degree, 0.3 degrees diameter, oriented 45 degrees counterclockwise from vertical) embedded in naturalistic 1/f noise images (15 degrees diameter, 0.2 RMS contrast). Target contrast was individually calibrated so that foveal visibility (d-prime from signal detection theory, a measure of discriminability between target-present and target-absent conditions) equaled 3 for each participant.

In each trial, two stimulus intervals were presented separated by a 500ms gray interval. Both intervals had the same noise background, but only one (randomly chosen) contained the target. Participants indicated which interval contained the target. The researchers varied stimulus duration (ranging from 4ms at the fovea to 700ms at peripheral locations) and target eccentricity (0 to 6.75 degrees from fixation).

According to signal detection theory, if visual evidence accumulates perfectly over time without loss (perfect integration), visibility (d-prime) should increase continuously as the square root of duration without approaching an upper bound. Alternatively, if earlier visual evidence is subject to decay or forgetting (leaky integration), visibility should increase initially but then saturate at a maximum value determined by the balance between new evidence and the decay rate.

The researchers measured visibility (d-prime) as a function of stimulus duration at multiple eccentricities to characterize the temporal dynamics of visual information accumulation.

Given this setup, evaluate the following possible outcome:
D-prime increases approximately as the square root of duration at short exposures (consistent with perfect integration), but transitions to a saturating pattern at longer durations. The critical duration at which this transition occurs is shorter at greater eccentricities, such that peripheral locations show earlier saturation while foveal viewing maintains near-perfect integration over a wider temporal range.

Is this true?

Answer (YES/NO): NO